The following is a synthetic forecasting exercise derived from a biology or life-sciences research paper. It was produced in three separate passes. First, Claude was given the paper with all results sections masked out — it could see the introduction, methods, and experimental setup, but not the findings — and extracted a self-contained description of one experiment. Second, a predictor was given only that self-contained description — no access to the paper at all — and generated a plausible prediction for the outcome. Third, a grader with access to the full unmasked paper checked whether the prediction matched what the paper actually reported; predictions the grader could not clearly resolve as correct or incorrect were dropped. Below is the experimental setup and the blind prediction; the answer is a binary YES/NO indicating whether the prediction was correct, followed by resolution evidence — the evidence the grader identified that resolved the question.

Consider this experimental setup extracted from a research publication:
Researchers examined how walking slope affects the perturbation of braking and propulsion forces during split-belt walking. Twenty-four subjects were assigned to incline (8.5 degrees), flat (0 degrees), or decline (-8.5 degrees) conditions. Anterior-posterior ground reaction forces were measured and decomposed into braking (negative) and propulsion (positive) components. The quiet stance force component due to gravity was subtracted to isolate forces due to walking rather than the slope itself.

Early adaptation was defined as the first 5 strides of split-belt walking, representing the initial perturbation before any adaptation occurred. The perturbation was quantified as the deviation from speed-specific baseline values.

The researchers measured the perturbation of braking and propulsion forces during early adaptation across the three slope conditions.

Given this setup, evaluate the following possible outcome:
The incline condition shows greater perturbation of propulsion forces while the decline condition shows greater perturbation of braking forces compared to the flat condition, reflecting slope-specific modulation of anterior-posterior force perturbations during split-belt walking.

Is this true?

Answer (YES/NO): YES